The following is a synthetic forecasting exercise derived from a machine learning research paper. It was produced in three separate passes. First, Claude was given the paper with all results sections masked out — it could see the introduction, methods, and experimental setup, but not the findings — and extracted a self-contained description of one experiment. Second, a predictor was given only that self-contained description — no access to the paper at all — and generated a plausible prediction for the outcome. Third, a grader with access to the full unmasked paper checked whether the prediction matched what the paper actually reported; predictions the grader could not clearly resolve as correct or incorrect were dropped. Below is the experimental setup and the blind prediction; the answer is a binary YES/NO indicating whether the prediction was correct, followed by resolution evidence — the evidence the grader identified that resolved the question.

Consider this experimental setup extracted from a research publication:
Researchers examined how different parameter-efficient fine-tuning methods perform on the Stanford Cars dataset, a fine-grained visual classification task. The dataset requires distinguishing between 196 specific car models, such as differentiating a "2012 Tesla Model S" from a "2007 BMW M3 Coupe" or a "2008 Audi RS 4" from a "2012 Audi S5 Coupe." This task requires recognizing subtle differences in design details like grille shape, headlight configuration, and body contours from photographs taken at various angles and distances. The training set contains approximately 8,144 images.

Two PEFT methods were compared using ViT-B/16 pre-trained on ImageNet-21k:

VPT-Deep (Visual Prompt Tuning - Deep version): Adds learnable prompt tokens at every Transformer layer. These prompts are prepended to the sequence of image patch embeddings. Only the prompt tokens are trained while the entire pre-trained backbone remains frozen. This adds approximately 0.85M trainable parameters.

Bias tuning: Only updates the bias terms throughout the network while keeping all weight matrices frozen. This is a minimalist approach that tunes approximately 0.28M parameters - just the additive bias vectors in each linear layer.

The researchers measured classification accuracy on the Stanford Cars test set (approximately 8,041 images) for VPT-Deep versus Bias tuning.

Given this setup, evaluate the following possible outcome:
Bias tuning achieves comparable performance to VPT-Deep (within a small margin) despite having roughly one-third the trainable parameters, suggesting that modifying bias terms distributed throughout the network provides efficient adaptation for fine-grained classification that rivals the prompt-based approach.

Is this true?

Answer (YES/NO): NO